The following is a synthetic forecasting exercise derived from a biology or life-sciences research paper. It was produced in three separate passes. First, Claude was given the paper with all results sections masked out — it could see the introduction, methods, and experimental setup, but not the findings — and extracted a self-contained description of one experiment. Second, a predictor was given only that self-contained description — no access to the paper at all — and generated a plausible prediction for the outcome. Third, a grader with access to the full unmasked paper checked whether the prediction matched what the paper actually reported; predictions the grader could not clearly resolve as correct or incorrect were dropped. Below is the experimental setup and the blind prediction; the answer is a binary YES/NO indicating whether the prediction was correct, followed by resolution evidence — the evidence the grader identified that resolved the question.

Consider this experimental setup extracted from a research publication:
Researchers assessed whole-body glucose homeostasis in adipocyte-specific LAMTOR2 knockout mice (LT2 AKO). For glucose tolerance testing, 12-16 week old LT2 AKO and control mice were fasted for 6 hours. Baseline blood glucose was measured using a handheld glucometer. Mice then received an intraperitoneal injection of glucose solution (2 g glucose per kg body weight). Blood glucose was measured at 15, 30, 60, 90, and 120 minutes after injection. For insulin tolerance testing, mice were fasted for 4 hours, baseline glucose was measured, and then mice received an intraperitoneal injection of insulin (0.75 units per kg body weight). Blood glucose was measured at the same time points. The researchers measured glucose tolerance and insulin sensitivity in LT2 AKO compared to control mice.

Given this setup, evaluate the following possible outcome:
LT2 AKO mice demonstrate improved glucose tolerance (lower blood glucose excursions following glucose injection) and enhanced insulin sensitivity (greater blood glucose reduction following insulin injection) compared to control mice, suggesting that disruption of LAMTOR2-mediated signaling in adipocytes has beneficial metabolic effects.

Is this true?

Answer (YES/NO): NO